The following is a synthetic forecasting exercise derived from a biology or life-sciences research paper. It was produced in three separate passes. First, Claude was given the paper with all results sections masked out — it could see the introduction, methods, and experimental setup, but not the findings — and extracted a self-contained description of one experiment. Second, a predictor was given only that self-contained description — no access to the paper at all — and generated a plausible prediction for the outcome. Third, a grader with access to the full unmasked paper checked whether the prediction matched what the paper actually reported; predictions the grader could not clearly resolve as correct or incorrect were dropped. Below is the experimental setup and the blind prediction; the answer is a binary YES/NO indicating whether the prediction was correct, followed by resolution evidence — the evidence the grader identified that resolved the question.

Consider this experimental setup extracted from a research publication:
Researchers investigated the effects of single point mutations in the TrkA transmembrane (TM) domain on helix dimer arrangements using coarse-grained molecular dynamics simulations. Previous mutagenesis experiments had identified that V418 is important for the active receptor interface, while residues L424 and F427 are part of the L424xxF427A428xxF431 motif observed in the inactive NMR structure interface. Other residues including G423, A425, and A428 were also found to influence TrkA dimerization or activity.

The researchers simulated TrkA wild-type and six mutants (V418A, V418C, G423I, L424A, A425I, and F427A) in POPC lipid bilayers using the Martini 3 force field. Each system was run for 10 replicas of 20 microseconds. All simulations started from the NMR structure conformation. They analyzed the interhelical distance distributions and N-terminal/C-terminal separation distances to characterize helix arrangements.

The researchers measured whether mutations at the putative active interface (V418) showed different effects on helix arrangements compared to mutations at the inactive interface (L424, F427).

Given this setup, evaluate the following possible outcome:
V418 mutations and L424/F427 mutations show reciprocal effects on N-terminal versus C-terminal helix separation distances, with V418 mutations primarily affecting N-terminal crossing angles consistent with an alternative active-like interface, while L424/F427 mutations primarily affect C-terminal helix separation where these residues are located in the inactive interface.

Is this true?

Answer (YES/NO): NO